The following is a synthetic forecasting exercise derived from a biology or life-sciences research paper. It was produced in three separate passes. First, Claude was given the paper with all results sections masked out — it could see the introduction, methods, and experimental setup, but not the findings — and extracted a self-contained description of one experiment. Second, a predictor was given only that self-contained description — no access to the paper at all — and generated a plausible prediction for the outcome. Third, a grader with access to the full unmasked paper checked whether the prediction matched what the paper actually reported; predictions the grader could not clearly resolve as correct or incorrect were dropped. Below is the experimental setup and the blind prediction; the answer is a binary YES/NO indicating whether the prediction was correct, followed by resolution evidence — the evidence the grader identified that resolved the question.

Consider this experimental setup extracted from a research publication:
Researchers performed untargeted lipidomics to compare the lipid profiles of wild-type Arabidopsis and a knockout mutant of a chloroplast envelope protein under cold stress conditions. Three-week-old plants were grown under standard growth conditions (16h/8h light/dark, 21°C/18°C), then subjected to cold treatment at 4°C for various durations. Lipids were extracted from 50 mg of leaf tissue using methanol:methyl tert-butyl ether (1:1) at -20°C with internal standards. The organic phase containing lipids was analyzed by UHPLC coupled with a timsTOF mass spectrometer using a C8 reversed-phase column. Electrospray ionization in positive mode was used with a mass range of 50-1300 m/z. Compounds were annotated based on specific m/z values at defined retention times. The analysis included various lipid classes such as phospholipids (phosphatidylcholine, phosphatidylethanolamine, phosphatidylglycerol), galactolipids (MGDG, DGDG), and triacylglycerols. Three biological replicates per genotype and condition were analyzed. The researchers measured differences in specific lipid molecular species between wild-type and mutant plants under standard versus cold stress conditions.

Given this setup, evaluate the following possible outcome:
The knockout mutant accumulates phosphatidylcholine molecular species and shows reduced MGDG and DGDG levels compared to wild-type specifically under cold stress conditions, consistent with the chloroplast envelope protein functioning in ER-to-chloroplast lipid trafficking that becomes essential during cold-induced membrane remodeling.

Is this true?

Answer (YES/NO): NO